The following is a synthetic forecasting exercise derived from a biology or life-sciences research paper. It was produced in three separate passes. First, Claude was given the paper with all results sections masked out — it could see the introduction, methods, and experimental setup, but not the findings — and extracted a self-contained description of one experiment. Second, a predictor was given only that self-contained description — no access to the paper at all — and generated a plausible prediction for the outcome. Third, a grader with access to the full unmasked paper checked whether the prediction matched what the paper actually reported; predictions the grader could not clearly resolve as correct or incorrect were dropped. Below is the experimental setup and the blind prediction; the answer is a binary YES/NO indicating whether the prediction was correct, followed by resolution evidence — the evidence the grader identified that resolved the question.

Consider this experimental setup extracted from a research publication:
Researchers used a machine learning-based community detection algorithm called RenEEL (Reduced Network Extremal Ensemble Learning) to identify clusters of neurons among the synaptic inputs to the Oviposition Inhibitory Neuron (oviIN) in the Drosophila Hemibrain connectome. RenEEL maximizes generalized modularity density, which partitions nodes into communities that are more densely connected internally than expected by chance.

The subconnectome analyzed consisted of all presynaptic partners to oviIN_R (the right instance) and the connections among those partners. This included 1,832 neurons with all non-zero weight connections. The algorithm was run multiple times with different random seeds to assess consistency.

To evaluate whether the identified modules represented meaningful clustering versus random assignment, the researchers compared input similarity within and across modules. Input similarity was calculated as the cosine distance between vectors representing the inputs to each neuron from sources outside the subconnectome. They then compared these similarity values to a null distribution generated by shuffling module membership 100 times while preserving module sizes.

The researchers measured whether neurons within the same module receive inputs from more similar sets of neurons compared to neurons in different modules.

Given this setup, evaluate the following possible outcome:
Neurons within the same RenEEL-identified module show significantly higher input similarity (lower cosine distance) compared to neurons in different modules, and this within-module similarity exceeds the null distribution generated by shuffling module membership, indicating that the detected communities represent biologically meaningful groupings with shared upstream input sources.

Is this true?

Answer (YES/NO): YES